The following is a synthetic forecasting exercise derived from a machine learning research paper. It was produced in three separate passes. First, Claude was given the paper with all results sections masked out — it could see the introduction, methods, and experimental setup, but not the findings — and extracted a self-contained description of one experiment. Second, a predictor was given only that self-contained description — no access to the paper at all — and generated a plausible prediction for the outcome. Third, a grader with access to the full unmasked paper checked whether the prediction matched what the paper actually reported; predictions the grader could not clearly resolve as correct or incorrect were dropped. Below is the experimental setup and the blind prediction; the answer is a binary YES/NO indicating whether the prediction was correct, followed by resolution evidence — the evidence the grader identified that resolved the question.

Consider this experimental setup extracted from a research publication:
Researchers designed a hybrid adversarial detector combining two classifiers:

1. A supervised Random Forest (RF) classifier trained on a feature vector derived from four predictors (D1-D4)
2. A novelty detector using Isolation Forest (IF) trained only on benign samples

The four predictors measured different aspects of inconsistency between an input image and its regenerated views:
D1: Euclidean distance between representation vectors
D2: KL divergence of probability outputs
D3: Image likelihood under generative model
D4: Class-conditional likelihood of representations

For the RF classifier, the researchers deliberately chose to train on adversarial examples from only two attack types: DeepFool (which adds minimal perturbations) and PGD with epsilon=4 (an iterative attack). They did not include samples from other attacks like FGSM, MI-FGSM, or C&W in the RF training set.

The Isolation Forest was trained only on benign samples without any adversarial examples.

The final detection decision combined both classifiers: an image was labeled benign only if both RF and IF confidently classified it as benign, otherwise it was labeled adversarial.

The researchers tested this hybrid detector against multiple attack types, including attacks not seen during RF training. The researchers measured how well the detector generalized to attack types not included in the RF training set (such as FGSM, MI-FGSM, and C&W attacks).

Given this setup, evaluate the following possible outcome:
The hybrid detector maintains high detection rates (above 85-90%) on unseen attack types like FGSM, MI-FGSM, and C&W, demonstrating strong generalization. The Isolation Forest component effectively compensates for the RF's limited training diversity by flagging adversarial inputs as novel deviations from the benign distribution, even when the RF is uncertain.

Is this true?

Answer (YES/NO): NO